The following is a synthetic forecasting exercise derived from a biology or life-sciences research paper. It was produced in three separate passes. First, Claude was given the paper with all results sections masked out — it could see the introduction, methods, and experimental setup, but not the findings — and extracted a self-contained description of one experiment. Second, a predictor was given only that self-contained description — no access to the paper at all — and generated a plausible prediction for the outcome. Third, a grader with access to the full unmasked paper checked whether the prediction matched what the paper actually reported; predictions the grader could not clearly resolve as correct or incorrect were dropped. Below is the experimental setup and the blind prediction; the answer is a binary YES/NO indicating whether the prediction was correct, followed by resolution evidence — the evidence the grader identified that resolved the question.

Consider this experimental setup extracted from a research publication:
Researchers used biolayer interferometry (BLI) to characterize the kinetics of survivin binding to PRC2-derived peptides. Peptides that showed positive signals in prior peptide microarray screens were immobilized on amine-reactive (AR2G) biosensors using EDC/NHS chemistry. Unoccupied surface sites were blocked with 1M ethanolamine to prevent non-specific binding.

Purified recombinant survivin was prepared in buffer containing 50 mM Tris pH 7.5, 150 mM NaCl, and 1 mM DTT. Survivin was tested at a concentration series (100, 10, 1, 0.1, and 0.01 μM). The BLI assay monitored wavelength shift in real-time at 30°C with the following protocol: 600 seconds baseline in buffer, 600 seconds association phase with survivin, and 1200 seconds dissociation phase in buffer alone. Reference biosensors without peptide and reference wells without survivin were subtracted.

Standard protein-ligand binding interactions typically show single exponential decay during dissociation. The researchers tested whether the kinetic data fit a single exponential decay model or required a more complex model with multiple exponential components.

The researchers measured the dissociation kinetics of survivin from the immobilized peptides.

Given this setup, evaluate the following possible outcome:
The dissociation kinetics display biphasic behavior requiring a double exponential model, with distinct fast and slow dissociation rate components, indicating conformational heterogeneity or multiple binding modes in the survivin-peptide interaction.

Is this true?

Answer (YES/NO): NO